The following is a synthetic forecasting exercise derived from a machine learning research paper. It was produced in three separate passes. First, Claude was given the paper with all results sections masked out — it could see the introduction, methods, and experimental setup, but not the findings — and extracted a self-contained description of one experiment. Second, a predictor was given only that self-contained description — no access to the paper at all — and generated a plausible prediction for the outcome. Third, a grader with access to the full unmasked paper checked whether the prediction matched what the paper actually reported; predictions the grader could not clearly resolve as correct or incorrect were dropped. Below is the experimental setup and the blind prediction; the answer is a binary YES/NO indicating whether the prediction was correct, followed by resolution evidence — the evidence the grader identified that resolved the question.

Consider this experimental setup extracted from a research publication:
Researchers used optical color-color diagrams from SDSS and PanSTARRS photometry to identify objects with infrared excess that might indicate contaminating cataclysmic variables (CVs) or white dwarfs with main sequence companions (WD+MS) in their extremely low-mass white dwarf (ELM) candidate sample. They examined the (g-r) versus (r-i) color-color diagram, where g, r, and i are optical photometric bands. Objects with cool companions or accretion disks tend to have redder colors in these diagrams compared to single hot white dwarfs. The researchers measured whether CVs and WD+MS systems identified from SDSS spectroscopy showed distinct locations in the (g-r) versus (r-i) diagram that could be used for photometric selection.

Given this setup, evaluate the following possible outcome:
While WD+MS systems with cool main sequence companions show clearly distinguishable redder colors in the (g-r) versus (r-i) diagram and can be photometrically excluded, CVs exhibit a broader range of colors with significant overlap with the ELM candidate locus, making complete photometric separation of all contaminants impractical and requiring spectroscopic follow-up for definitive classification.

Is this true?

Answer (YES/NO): YES